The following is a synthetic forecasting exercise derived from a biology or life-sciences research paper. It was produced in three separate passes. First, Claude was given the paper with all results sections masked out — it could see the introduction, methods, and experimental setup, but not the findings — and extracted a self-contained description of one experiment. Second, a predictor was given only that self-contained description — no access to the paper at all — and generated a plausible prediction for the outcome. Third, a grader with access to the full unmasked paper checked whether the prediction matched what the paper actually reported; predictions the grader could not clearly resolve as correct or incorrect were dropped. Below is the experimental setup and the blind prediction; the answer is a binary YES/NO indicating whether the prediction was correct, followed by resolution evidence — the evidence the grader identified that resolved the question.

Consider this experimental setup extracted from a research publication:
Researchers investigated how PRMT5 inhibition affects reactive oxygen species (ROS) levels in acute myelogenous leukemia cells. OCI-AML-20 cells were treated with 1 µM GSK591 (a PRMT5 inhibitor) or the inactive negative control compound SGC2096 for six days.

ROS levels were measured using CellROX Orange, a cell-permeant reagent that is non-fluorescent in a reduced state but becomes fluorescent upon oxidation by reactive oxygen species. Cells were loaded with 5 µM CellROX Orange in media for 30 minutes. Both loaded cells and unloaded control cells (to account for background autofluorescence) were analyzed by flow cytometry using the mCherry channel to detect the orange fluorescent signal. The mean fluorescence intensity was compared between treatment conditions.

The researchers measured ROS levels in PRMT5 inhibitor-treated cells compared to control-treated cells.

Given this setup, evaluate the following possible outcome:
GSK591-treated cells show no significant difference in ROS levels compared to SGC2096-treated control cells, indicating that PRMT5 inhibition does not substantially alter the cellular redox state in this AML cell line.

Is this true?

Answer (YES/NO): NO